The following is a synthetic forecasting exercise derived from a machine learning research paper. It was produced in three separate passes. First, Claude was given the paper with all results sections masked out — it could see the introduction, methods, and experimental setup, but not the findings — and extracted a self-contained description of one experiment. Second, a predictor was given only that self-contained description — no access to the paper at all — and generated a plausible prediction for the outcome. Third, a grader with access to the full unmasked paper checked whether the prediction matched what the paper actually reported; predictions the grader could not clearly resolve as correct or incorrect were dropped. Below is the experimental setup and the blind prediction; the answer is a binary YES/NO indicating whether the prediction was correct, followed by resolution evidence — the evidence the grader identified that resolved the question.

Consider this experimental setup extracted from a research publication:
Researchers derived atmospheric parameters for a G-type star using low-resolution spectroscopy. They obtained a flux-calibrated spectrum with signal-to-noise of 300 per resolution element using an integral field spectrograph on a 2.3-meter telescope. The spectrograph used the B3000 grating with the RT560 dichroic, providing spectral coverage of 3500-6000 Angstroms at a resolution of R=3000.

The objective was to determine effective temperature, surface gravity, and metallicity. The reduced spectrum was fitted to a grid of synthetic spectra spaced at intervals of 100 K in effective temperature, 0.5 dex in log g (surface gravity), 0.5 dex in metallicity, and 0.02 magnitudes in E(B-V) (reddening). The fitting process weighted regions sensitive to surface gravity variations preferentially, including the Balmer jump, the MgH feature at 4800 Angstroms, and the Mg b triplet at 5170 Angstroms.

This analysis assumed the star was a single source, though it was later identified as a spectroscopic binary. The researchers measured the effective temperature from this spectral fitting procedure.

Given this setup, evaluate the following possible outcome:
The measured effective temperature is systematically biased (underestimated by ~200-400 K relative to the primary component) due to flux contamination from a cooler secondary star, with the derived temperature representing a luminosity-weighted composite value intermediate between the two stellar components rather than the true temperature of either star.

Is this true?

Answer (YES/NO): NO